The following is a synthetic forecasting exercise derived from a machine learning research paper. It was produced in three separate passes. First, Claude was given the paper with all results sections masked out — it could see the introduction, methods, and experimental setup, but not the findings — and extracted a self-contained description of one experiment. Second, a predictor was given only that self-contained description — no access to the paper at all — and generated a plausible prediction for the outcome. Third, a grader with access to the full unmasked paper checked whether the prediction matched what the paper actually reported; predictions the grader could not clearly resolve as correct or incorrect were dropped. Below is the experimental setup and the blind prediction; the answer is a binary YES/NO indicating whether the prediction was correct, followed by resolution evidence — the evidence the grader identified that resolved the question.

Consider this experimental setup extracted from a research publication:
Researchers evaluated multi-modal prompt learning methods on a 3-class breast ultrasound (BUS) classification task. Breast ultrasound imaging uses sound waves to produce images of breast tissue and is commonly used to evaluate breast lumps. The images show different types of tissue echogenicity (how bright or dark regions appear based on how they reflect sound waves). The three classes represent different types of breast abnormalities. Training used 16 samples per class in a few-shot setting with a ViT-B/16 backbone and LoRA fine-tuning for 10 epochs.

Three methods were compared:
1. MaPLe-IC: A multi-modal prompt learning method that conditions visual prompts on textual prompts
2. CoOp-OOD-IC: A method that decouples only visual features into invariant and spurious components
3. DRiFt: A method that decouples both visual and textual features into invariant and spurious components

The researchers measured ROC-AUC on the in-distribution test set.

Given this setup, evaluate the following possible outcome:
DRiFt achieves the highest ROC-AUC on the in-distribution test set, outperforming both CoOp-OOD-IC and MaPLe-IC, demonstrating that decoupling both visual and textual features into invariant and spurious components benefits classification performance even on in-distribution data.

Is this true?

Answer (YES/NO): NO